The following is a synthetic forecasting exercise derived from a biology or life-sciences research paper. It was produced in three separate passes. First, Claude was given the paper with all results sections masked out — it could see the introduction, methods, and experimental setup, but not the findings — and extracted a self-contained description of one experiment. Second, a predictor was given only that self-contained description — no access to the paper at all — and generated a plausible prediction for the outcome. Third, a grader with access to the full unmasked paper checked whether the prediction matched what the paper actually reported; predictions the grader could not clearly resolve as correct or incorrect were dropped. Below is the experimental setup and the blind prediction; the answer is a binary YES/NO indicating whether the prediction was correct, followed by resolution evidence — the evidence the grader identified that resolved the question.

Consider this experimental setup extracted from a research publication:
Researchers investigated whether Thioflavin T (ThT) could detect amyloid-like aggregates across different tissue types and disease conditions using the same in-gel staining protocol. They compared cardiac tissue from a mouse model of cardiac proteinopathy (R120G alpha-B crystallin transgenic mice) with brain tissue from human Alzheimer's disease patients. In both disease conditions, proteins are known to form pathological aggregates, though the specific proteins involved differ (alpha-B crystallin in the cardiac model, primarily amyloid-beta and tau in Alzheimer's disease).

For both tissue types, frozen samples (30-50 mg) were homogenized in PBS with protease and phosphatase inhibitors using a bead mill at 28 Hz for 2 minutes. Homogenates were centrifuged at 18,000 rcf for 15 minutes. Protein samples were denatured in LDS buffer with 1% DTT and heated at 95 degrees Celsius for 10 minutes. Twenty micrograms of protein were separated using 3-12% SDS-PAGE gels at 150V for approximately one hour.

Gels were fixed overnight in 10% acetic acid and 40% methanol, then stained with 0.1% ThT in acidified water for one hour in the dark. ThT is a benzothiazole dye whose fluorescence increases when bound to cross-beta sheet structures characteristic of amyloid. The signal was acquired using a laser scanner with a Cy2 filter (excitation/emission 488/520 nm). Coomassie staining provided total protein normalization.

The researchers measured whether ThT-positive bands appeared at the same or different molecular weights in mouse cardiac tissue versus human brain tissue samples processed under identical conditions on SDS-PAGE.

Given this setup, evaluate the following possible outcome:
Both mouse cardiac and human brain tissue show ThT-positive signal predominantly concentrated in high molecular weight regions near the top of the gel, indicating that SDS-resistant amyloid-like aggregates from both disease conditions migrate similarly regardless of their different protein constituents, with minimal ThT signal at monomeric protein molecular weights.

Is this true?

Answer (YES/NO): NO